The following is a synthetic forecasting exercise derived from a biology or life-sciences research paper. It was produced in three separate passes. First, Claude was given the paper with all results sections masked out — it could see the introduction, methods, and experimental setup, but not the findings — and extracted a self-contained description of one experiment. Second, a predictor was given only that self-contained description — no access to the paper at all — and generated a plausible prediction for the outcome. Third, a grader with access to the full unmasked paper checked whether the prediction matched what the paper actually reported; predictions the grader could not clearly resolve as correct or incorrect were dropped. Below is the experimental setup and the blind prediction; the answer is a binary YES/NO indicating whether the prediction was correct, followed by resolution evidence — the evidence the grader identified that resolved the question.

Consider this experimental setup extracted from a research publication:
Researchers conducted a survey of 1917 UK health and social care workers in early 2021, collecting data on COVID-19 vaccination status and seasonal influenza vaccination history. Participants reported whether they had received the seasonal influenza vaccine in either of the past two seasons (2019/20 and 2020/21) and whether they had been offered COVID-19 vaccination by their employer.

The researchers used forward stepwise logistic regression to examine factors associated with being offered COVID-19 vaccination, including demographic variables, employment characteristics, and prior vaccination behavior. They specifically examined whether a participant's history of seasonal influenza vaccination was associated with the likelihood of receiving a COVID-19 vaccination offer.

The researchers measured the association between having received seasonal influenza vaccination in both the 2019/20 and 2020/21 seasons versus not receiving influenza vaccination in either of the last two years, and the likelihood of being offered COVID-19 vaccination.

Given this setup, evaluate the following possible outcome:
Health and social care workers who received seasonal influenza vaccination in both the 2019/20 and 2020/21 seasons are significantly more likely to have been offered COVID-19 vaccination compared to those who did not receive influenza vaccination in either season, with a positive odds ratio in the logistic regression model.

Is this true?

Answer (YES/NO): NO